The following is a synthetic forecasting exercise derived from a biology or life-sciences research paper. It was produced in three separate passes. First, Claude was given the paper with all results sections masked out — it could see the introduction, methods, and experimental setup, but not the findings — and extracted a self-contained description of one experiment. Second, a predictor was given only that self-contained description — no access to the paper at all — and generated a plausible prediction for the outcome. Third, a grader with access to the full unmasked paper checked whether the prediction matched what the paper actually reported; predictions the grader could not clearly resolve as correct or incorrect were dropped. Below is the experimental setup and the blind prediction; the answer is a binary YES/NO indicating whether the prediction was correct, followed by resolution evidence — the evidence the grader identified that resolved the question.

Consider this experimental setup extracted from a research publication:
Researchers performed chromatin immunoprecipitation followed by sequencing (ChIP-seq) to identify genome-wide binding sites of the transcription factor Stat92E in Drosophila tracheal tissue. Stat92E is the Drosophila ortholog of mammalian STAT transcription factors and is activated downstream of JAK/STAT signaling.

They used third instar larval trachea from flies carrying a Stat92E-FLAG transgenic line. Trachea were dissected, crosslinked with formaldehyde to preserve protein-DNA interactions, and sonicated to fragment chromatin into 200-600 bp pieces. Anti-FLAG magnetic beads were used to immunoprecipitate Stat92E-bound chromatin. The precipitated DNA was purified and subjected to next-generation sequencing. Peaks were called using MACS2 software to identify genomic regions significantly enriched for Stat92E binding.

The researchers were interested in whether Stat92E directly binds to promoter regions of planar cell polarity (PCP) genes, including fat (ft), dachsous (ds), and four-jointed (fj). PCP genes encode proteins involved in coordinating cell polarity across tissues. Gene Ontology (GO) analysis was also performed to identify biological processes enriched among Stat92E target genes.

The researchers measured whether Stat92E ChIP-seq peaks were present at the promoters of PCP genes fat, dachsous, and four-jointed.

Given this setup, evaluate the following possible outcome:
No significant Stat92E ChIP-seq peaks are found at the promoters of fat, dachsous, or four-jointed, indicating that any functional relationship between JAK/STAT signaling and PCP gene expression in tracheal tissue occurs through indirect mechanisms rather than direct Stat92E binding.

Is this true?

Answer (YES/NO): NO